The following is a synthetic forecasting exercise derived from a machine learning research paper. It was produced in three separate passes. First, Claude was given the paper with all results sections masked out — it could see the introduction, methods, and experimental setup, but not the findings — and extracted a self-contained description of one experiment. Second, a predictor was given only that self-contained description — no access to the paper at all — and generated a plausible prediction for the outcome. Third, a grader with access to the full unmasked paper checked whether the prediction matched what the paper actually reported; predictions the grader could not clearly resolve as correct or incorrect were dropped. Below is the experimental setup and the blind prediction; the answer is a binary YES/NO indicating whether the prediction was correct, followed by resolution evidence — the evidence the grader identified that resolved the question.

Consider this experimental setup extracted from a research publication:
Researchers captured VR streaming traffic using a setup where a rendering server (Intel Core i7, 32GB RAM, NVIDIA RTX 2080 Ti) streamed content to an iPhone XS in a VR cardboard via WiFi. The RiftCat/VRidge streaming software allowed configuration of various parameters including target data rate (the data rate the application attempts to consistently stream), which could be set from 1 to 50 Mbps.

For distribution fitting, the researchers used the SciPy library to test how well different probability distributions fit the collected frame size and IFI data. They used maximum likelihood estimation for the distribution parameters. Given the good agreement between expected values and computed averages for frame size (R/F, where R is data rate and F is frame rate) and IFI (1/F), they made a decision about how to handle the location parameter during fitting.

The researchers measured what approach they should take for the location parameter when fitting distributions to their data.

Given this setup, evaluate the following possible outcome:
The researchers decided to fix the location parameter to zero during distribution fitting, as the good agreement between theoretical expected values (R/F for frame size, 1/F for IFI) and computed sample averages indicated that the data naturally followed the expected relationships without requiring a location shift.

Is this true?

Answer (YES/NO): NO